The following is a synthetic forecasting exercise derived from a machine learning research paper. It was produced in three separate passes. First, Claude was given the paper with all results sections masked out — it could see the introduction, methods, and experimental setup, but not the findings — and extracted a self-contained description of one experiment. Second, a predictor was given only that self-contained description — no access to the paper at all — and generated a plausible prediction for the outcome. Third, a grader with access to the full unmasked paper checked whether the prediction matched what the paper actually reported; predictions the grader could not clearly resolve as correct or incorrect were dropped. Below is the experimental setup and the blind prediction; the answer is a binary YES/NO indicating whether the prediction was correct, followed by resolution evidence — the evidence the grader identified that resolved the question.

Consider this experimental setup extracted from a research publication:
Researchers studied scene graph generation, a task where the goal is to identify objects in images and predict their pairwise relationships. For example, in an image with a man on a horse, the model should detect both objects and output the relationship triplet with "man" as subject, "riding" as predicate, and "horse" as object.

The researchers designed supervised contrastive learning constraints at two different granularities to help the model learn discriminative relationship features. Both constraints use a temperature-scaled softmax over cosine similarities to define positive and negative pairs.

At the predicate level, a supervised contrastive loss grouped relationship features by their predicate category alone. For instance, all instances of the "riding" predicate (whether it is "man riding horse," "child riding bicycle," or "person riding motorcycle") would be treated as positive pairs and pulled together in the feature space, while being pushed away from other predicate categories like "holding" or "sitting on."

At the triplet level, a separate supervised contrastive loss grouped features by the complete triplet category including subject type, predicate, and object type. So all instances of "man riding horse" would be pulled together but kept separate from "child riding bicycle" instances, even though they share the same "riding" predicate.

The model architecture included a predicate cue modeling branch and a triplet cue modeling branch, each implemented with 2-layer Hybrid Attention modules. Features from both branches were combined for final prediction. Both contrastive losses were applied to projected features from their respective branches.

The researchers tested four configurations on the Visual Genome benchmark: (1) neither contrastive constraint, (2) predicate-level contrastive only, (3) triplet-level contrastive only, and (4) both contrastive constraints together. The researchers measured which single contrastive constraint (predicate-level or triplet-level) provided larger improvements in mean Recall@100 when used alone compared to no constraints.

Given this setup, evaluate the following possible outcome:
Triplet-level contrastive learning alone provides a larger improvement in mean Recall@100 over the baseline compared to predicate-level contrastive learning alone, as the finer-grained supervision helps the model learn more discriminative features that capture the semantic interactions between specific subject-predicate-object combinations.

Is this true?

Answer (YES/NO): YES